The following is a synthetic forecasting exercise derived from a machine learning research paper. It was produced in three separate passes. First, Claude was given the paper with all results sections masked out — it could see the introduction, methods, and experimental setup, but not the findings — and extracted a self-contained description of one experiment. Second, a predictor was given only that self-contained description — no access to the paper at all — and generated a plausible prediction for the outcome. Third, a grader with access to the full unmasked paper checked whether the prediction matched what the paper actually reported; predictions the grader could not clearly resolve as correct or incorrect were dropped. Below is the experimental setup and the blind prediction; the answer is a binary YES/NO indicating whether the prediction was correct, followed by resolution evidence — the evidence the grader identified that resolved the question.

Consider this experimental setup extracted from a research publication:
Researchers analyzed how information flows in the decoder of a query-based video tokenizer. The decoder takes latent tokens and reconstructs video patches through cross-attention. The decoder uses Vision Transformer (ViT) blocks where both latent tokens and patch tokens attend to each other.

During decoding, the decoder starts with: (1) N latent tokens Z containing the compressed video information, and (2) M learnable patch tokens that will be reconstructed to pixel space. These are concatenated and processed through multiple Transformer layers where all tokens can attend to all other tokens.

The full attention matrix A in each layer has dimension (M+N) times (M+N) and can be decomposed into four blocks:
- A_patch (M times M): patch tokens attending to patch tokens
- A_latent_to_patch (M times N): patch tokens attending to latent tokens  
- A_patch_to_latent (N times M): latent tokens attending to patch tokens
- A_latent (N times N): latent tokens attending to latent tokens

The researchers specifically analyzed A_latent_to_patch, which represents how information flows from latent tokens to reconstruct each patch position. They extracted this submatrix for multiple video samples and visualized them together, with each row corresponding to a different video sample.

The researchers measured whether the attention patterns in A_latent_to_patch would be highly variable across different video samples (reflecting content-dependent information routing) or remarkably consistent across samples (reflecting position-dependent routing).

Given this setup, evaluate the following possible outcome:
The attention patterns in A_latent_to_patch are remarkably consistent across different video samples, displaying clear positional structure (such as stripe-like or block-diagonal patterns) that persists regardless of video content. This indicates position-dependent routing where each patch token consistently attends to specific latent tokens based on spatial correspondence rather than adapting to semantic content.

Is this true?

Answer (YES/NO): YES